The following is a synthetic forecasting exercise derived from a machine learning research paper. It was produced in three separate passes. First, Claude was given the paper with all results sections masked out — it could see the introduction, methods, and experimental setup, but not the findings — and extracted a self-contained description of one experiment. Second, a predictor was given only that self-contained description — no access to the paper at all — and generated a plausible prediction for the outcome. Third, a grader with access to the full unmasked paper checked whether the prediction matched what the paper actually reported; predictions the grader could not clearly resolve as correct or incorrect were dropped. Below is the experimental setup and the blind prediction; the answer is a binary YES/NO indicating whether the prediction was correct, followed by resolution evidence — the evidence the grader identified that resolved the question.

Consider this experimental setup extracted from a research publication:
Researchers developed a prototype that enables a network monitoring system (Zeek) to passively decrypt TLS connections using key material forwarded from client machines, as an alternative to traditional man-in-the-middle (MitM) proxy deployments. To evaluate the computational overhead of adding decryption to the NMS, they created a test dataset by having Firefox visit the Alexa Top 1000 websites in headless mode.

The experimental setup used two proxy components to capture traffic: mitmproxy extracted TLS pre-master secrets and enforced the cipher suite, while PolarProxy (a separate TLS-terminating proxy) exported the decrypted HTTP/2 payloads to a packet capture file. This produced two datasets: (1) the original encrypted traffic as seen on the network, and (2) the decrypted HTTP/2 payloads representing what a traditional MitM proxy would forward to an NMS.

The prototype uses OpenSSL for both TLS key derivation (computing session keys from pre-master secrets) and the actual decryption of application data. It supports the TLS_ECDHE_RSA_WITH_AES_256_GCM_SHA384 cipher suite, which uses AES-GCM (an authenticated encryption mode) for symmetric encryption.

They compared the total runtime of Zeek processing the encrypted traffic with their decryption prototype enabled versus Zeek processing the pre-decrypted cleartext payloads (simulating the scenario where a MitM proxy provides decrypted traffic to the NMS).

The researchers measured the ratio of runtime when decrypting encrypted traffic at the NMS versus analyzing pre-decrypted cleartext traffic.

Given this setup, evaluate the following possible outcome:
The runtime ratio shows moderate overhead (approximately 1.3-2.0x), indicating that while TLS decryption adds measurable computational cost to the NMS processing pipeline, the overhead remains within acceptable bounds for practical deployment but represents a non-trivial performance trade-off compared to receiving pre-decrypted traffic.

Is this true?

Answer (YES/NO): NO